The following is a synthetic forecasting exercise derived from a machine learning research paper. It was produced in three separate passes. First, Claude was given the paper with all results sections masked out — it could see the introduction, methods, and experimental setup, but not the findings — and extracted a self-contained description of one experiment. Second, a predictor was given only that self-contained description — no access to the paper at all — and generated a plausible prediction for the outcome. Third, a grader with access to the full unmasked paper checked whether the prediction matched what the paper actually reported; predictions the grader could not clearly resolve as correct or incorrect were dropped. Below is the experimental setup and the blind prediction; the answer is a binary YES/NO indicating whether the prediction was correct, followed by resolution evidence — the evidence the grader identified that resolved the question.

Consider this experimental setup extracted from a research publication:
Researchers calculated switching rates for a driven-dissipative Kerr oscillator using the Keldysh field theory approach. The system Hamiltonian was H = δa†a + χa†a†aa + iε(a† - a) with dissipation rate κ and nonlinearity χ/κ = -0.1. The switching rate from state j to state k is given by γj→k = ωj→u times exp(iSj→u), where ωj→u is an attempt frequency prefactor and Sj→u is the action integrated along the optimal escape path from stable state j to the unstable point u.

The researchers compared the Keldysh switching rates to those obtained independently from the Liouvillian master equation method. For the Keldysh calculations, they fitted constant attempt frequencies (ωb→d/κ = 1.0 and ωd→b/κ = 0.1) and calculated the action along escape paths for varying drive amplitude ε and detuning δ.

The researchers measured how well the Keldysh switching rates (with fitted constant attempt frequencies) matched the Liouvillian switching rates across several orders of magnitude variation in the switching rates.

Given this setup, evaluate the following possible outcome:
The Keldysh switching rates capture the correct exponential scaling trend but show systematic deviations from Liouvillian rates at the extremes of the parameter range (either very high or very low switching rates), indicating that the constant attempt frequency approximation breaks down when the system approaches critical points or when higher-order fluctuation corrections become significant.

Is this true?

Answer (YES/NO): NO